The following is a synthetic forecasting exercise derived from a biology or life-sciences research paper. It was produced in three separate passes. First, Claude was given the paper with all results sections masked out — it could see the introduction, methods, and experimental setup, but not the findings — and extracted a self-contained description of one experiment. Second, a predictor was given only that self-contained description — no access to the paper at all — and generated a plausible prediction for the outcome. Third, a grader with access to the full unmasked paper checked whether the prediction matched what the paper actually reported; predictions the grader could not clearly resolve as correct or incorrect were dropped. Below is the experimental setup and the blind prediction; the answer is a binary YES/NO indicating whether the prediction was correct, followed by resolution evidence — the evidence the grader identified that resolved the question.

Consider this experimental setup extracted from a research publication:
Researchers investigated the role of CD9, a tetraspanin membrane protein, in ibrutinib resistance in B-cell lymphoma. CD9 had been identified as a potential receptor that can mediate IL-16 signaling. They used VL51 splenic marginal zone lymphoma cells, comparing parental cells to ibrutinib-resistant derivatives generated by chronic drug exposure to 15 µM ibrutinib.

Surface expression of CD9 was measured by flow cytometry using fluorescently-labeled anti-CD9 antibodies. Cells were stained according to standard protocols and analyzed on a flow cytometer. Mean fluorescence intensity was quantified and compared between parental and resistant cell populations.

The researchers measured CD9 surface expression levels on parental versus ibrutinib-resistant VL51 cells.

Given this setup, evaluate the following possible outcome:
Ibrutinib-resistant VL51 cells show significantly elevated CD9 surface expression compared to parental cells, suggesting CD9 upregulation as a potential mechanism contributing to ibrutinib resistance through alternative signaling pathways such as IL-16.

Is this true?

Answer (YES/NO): NO